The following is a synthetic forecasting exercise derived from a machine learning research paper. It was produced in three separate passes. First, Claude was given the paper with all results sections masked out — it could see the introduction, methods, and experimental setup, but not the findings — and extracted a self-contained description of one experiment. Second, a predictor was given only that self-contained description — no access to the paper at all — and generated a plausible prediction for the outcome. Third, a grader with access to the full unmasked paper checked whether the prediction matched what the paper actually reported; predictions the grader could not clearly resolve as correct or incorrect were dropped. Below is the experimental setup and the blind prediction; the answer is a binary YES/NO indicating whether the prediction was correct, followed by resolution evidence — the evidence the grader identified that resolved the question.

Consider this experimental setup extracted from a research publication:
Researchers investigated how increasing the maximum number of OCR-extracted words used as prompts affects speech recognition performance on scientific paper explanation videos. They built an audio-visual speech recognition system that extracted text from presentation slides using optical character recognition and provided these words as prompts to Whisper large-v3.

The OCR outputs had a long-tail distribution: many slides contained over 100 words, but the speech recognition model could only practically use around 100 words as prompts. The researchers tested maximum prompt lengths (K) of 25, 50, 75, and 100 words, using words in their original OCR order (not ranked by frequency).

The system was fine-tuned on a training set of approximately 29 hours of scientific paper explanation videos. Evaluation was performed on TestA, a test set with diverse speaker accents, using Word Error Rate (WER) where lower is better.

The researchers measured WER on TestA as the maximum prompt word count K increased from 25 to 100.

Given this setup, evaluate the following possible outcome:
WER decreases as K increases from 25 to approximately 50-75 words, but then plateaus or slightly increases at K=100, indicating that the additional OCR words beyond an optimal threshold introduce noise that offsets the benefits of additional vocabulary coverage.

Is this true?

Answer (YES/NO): NO